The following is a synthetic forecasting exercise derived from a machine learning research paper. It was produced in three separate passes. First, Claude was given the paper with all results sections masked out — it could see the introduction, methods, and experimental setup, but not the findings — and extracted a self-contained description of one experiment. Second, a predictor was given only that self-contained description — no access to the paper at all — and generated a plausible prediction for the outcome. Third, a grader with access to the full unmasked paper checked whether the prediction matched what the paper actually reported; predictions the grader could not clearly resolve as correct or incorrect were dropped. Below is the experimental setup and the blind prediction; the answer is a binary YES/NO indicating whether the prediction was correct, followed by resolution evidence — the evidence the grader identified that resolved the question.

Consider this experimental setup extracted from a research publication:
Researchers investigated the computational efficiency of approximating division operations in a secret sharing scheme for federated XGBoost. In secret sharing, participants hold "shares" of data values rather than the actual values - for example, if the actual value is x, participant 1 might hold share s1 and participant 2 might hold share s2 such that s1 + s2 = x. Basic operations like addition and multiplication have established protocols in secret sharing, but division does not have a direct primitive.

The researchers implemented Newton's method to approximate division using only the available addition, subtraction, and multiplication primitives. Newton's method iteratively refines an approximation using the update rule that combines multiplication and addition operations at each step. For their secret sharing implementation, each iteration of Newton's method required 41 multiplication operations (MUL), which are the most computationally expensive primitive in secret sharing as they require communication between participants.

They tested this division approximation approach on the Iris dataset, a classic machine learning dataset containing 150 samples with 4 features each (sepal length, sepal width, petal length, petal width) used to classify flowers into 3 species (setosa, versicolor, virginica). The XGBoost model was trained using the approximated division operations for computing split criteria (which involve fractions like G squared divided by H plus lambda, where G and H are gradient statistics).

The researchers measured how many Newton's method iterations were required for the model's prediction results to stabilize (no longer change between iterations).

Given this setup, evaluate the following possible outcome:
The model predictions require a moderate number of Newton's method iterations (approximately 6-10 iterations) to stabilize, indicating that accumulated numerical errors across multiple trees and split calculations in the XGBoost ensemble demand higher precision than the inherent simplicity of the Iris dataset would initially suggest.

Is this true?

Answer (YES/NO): NO